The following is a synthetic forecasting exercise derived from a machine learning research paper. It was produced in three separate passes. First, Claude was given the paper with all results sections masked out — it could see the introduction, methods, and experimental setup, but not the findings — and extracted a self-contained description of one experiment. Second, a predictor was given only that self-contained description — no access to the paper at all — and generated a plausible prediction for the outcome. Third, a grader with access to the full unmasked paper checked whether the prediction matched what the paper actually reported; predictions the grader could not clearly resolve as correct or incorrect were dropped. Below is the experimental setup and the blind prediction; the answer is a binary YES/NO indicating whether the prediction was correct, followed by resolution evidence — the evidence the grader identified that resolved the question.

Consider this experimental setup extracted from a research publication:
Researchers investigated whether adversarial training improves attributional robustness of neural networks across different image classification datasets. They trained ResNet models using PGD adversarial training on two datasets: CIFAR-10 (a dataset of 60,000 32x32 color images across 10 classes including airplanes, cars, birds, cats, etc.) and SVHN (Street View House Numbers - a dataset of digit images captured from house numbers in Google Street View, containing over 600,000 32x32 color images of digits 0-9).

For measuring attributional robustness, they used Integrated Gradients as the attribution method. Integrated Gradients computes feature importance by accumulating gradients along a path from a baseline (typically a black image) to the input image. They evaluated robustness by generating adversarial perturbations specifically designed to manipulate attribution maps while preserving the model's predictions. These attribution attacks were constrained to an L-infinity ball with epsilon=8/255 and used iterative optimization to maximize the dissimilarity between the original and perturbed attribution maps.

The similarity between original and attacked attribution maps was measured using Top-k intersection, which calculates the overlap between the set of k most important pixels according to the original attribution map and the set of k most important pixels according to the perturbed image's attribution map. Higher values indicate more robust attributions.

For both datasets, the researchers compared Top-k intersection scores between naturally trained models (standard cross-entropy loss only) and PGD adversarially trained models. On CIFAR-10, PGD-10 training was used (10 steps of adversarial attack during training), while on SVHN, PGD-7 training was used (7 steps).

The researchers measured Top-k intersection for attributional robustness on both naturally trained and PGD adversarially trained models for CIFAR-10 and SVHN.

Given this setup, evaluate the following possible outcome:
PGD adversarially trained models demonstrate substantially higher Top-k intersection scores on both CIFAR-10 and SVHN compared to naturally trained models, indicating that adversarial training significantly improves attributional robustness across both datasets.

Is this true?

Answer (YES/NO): NO